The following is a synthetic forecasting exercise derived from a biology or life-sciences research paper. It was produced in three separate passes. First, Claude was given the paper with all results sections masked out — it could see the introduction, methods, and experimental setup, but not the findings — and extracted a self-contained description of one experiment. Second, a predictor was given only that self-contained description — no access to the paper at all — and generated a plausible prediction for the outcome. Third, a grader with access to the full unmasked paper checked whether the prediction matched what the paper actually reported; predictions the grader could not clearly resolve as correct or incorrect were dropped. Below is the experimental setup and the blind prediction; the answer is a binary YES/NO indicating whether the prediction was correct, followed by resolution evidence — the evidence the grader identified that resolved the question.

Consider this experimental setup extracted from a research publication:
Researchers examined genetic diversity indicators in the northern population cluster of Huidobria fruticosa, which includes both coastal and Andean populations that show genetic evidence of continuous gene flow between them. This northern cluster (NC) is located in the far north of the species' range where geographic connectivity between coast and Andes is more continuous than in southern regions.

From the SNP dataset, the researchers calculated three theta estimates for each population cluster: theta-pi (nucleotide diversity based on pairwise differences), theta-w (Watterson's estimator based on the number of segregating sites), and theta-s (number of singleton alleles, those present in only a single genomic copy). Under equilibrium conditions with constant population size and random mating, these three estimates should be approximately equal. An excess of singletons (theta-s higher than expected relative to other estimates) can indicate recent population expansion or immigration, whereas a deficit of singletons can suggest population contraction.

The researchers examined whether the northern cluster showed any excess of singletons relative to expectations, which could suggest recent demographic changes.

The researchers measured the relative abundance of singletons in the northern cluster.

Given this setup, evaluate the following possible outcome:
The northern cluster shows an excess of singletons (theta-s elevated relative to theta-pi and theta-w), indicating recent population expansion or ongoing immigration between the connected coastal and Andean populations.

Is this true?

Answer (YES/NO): NO